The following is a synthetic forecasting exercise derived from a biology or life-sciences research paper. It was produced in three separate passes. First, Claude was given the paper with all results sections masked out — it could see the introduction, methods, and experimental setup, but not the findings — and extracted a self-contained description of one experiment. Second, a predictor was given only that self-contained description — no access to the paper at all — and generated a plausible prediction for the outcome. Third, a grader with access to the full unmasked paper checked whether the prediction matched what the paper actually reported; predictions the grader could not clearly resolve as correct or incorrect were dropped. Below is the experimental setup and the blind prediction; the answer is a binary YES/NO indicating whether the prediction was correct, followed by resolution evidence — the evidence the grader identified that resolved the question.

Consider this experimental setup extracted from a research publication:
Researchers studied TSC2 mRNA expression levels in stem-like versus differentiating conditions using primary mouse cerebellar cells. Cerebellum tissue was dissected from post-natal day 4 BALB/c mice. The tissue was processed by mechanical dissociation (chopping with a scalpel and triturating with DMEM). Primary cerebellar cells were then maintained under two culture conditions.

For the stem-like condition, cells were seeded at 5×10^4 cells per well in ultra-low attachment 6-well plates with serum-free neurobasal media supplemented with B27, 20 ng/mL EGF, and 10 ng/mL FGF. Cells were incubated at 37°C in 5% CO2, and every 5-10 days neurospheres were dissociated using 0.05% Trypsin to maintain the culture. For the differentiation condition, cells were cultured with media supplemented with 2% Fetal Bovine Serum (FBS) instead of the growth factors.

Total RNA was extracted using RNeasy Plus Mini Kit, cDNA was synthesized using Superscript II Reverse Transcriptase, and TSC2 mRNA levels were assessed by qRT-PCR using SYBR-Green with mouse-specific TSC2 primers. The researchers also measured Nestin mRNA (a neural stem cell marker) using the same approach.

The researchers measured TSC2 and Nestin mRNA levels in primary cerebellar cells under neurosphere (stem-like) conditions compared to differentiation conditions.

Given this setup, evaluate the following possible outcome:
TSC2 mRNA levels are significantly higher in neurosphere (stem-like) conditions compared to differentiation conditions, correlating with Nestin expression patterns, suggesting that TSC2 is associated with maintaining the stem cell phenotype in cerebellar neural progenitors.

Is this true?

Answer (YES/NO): NO